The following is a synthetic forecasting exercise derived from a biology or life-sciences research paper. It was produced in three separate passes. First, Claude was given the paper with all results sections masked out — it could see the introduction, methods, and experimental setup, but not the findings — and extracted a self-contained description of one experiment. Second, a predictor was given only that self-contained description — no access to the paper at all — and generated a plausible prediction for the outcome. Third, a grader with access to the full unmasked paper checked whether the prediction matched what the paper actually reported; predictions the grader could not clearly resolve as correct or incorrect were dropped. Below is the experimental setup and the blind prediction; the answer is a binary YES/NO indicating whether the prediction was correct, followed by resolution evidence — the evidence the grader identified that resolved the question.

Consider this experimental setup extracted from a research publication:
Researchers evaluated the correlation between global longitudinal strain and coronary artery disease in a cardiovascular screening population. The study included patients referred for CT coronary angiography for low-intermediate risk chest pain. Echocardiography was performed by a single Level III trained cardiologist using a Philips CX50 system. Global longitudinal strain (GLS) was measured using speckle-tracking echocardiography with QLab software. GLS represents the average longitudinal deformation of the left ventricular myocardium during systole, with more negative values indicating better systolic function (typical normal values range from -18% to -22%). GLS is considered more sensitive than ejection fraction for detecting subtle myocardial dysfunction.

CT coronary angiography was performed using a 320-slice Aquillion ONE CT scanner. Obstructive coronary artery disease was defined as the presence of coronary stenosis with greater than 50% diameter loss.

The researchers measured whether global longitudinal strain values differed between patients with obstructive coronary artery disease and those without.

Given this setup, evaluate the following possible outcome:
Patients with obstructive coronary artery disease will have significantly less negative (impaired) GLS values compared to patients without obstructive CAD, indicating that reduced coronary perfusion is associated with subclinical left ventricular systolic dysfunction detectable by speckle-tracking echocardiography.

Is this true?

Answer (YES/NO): YES